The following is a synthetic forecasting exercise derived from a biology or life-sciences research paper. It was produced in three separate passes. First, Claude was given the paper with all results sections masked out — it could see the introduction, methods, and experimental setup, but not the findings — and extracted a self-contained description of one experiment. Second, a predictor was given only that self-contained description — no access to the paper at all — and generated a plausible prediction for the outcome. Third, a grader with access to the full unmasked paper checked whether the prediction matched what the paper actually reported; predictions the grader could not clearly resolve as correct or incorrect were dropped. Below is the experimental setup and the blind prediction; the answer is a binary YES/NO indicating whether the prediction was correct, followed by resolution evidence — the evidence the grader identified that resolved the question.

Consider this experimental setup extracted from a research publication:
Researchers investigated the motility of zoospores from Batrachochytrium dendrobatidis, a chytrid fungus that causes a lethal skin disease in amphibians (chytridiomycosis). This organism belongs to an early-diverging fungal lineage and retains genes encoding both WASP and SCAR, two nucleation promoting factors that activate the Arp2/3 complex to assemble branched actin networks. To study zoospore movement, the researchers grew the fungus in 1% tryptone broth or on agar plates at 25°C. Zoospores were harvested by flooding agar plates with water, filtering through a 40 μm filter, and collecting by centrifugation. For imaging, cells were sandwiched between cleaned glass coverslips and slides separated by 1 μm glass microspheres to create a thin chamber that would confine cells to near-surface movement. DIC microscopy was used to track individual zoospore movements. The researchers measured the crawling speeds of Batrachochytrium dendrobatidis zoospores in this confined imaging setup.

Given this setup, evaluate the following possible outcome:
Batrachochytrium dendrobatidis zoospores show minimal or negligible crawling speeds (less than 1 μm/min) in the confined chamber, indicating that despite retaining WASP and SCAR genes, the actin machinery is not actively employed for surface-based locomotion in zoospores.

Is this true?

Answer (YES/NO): NO